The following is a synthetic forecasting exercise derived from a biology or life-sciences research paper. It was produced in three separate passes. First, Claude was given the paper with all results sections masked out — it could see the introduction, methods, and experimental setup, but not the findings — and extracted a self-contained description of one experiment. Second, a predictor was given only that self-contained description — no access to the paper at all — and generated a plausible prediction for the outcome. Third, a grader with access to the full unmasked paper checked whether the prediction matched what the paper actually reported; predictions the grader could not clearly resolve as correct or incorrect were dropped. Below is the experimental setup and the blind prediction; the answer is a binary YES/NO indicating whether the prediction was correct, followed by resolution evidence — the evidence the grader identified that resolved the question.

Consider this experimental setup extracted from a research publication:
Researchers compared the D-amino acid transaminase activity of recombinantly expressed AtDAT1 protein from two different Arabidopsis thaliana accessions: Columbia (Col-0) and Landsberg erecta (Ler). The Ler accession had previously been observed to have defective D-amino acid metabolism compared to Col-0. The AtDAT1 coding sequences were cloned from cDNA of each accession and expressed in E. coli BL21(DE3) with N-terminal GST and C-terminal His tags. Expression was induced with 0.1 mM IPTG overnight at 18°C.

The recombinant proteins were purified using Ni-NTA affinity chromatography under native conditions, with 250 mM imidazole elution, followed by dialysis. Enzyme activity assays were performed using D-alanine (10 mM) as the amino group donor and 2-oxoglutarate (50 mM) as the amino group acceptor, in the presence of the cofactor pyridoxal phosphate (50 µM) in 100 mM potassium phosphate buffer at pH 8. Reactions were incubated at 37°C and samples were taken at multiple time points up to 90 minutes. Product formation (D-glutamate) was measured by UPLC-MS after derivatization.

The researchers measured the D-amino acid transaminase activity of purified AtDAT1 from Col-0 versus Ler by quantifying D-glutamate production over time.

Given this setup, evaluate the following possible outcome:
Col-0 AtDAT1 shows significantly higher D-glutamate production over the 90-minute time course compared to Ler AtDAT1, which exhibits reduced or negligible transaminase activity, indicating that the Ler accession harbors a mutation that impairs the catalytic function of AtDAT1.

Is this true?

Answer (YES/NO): YES